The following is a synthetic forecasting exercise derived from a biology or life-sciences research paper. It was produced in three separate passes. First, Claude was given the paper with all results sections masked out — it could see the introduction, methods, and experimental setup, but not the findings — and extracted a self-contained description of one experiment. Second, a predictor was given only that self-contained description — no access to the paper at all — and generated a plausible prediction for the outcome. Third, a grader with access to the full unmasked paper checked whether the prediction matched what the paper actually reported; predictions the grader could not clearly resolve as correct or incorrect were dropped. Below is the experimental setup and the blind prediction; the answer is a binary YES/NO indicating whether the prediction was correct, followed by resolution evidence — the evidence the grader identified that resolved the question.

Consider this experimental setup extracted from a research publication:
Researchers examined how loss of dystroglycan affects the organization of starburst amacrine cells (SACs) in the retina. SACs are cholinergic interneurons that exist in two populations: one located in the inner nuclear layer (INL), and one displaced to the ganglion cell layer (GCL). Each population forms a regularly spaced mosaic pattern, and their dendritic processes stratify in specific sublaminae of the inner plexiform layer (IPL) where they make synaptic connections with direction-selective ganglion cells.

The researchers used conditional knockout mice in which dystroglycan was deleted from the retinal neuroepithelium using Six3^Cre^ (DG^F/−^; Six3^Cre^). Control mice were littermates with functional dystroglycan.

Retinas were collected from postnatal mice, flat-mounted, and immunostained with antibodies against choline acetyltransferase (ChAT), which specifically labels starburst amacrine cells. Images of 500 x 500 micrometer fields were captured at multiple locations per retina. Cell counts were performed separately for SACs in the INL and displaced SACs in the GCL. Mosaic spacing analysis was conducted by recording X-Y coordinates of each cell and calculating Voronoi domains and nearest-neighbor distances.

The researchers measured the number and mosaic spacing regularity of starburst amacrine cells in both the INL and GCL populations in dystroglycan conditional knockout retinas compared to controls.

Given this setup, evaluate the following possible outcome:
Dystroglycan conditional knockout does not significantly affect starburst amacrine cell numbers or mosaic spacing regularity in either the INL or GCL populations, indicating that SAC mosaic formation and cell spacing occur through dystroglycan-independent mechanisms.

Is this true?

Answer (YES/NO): NO